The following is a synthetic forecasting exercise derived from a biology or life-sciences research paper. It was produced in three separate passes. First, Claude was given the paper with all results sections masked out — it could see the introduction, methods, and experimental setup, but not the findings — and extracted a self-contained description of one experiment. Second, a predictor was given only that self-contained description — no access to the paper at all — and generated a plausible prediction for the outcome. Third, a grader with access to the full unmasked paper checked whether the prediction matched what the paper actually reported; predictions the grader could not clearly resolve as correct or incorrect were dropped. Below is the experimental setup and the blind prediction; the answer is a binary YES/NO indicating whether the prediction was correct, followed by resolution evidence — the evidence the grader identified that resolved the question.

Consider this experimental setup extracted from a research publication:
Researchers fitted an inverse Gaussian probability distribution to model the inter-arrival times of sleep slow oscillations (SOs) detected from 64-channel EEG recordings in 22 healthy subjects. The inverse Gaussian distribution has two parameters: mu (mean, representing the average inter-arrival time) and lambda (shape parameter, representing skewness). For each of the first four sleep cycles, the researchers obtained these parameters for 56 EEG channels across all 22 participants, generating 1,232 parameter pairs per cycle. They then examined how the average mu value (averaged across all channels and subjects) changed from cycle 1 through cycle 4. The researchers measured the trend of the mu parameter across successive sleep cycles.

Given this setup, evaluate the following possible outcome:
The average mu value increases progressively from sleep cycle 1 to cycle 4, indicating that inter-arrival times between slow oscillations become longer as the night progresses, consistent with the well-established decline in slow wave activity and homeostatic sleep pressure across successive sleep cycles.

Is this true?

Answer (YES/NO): YES